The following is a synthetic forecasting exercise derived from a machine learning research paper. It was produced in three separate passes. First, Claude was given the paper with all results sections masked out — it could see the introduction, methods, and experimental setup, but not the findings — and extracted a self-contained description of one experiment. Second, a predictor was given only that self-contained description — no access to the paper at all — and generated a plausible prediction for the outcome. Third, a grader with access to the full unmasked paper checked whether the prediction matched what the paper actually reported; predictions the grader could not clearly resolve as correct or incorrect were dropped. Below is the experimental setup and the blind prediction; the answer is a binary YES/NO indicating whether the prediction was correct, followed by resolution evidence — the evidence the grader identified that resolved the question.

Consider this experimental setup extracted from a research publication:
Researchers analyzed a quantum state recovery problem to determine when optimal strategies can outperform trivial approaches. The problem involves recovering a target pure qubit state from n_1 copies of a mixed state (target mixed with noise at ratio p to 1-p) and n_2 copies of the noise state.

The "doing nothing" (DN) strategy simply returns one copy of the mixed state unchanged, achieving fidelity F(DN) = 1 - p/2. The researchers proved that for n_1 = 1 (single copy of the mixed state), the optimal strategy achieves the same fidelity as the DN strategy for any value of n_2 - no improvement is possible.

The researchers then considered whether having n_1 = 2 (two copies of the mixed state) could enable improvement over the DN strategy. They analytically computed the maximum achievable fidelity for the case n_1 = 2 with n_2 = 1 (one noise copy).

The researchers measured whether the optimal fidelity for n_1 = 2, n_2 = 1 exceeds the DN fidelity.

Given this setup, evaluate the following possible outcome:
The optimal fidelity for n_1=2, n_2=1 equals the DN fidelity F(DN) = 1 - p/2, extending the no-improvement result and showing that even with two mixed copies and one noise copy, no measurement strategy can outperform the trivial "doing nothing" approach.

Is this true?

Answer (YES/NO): NO